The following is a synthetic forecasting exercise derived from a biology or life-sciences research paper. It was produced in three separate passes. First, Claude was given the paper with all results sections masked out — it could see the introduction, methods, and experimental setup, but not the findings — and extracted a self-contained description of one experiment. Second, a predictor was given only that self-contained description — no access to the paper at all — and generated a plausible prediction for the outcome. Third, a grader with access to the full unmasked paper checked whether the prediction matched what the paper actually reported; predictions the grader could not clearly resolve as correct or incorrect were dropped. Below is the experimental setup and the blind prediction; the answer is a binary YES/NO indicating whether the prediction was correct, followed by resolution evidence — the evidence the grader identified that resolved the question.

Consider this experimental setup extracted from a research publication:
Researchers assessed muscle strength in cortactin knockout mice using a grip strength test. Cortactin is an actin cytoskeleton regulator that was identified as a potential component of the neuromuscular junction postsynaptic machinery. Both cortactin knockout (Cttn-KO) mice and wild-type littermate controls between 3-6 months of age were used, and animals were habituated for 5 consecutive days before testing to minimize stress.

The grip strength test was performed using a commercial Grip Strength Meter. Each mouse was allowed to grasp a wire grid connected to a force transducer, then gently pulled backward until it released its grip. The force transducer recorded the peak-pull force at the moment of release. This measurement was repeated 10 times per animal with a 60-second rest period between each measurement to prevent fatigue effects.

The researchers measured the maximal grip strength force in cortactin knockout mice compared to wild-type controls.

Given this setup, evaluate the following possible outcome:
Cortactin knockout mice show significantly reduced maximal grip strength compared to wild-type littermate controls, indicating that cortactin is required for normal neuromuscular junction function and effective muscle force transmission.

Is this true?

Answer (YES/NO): NO